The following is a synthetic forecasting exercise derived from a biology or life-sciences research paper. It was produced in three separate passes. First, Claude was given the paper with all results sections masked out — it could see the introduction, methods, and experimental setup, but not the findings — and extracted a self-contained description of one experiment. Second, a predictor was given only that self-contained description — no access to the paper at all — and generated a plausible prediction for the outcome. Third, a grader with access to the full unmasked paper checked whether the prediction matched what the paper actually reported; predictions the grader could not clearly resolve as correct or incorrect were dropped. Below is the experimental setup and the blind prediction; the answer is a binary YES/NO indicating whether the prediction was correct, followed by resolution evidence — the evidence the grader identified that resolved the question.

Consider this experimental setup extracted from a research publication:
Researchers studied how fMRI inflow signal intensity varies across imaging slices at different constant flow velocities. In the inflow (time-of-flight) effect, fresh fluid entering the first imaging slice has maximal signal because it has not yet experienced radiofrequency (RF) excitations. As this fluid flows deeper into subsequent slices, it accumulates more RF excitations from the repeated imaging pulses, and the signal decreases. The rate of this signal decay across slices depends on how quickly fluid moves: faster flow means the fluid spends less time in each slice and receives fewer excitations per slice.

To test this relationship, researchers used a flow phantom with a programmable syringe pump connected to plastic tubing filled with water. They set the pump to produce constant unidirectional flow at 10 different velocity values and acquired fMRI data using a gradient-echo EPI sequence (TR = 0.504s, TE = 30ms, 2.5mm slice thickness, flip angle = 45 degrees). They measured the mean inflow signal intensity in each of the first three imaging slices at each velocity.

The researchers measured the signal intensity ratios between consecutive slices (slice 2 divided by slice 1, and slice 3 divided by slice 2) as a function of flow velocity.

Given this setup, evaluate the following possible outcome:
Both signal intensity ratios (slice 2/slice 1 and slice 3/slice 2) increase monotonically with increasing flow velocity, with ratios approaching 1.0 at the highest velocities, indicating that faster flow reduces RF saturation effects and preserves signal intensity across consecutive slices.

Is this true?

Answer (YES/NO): YES